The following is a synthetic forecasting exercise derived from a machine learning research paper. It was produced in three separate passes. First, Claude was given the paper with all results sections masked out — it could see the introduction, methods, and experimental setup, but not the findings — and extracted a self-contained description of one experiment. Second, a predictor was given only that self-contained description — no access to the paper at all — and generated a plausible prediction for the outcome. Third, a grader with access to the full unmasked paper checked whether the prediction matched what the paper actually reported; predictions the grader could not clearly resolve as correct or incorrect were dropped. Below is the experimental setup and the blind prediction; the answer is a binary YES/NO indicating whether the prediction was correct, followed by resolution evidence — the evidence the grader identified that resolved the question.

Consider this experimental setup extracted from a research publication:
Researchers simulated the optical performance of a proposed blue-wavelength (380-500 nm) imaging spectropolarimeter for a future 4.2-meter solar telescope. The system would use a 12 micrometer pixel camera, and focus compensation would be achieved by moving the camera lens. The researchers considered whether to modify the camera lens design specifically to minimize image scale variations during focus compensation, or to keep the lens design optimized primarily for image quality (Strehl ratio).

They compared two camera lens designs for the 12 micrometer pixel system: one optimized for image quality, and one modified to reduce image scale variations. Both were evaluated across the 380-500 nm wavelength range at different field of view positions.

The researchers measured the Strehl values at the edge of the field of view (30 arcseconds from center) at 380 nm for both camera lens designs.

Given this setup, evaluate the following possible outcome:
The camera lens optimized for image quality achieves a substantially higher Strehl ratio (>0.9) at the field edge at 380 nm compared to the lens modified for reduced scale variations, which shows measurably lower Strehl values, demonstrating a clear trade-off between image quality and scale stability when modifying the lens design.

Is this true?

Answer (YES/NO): YES